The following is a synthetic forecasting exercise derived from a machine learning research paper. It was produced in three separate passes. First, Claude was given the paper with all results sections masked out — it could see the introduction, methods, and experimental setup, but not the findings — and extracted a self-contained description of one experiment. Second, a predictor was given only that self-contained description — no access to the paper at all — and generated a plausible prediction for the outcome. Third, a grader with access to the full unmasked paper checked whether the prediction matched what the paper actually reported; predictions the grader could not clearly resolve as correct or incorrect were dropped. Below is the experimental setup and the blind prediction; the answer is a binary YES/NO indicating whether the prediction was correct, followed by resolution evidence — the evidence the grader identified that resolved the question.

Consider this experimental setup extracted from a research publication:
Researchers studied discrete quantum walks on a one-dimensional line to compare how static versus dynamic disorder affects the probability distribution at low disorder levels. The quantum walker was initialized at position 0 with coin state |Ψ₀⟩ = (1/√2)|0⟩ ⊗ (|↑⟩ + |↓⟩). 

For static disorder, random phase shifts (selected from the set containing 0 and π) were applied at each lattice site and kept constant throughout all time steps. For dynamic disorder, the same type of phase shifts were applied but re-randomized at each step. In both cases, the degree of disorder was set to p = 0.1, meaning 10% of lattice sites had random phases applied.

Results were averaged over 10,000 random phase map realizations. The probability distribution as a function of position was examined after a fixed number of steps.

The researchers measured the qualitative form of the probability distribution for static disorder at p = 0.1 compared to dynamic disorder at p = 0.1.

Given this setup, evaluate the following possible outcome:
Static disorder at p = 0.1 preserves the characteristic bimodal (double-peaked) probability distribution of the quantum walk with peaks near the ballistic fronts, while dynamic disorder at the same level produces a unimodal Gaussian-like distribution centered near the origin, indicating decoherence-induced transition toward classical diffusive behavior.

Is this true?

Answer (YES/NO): NO